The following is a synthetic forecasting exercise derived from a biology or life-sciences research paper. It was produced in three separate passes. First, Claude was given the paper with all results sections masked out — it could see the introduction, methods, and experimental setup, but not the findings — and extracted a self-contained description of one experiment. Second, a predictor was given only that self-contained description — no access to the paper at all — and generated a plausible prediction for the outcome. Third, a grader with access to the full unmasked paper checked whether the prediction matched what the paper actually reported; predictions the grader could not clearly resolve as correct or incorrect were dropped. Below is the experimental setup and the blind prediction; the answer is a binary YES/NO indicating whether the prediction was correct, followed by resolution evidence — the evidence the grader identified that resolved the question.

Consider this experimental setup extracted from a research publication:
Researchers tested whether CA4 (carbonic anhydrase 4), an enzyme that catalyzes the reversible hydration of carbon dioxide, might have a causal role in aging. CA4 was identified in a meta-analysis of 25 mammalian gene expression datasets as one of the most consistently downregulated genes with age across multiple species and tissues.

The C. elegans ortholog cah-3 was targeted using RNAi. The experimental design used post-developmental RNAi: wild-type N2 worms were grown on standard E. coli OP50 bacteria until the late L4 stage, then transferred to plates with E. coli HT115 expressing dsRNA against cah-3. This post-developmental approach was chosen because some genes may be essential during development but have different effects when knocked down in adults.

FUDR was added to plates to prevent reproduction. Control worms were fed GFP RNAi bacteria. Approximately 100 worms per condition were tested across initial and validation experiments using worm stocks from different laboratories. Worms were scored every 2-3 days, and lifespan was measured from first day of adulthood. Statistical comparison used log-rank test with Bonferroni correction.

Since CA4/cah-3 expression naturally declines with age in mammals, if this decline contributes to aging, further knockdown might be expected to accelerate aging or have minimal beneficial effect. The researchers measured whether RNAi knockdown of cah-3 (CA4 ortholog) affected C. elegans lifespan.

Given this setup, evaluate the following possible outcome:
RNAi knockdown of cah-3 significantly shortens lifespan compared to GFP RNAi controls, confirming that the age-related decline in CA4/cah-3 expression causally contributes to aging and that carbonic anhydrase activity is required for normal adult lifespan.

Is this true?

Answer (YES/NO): NO